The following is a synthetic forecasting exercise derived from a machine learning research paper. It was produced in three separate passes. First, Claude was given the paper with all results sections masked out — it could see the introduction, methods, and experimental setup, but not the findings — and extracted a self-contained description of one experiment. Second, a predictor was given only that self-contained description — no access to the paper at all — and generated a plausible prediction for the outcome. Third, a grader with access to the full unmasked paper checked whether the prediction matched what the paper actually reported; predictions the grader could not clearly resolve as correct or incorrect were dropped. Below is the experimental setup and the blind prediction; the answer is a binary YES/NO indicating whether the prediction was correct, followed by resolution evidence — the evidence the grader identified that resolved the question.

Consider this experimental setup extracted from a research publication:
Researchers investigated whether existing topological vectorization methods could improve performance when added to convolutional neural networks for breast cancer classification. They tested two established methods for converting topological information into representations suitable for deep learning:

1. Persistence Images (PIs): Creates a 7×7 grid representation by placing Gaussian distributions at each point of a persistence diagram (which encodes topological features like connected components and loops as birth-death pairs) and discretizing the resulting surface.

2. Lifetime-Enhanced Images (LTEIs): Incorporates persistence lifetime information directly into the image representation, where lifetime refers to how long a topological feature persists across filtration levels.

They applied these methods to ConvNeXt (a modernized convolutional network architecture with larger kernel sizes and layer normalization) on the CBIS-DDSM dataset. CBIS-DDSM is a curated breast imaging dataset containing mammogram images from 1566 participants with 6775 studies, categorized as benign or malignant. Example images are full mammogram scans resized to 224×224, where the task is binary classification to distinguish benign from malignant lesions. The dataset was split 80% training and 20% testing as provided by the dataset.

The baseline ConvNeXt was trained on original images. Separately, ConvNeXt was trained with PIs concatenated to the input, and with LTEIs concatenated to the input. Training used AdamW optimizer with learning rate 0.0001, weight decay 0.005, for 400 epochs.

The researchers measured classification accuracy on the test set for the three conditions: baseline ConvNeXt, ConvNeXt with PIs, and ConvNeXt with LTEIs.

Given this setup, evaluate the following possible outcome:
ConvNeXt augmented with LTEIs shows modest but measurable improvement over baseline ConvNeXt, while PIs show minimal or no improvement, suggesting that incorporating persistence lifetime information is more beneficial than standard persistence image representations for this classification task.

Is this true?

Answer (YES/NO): NO